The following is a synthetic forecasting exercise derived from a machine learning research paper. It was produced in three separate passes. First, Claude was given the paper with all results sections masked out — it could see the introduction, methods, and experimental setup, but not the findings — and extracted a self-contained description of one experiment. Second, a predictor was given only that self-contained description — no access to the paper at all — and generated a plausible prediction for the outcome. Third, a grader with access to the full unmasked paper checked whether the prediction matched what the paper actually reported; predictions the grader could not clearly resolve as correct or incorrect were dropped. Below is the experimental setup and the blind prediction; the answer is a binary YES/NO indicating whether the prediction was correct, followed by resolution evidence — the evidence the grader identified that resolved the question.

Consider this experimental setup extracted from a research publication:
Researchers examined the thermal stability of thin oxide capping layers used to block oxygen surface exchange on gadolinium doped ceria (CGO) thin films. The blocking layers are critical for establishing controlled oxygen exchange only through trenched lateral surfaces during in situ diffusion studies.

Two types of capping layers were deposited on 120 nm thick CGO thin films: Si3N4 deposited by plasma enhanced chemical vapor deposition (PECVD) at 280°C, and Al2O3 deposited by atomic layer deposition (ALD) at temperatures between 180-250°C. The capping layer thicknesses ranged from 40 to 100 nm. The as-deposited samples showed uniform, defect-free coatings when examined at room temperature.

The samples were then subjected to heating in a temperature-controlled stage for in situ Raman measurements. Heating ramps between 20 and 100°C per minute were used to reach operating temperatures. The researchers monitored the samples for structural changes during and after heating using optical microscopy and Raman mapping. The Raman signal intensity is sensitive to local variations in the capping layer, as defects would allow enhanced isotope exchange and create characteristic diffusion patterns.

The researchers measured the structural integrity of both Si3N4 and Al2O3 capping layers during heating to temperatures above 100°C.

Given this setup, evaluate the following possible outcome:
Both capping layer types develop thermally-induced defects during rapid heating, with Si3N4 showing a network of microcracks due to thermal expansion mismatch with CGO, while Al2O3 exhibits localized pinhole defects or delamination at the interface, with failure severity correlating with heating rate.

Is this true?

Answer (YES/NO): NO